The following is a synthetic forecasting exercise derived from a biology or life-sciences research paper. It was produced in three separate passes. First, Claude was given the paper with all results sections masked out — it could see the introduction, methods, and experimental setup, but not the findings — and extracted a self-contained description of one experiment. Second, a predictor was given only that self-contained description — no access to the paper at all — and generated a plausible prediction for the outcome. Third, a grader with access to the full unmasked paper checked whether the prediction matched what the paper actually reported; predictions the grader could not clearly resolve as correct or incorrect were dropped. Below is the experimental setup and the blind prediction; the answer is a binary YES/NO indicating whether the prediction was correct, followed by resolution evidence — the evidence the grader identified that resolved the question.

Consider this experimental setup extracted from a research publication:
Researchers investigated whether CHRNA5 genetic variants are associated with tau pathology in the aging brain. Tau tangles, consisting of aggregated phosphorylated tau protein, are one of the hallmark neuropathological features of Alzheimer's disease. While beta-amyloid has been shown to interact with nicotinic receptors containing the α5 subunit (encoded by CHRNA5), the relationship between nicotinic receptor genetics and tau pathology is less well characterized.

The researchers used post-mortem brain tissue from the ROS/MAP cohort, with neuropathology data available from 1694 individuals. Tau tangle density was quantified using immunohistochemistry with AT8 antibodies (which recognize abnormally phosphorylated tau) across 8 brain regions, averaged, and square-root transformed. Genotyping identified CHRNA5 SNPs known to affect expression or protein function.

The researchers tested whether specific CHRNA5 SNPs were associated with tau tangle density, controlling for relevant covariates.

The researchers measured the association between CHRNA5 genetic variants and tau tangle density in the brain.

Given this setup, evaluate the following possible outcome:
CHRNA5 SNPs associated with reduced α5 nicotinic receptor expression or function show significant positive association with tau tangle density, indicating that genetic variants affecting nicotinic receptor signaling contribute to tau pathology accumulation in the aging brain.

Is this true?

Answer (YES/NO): NO